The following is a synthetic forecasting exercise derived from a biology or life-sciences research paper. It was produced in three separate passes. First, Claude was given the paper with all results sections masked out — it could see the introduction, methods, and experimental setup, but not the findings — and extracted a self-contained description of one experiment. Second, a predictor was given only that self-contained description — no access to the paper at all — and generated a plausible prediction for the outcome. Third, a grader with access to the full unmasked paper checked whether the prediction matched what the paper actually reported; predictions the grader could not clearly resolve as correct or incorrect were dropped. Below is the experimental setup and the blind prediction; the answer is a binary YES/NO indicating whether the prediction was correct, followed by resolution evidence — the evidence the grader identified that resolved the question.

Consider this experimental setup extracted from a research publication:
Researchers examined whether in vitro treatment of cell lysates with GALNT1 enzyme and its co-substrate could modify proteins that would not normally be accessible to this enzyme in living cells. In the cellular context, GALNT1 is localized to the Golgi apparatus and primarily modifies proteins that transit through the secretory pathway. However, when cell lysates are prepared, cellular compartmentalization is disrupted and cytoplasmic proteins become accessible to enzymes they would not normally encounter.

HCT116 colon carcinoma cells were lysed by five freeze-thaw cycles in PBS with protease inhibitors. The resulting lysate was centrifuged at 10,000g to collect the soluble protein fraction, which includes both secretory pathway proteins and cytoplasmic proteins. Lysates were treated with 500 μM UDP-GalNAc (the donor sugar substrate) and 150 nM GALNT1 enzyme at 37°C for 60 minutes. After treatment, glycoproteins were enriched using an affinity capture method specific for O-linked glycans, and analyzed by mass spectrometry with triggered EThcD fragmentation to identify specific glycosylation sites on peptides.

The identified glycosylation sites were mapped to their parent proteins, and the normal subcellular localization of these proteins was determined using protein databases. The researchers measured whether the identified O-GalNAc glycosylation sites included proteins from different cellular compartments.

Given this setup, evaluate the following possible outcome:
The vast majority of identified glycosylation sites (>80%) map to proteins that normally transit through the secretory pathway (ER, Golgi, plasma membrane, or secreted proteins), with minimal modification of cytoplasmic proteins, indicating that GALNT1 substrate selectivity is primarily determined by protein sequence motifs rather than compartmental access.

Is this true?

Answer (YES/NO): NO